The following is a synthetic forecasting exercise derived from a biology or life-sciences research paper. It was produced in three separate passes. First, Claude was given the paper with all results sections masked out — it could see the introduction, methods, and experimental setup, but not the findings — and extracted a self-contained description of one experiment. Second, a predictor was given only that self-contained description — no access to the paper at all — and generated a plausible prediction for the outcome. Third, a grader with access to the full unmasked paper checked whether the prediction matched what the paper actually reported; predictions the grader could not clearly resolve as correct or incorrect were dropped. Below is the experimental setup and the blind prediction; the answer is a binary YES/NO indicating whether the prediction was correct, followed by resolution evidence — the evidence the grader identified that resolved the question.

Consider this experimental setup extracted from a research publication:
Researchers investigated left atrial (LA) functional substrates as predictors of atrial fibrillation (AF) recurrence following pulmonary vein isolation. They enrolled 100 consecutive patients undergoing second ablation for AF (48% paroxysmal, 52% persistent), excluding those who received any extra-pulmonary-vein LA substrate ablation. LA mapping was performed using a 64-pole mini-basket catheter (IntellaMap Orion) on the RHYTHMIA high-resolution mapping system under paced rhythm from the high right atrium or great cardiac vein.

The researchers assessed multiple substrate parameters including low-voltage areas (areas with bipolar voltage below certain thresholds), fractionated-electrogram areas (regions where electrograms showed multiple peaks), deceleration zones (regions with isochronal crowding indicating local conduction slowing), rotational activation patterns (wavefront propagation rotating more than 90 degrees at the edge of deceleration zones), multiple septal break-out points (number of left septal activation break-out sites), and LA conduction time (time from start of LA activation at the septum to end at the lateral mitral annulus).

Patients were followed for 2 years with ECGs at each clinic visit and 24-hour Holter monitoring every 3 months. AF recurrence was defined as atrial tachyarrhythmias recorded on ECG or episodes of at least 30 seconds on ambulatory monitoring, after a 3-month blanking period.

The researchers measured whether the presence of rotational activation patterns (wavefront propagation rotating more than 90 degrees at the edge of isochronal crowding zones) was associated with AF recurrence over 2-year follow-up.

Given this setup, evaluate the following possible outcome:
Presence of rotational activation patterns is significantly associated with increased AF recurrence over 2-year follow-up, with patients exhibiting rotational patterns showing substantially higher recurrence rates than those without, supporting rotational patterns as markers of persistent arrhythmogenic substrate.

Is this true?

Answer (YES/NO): NO